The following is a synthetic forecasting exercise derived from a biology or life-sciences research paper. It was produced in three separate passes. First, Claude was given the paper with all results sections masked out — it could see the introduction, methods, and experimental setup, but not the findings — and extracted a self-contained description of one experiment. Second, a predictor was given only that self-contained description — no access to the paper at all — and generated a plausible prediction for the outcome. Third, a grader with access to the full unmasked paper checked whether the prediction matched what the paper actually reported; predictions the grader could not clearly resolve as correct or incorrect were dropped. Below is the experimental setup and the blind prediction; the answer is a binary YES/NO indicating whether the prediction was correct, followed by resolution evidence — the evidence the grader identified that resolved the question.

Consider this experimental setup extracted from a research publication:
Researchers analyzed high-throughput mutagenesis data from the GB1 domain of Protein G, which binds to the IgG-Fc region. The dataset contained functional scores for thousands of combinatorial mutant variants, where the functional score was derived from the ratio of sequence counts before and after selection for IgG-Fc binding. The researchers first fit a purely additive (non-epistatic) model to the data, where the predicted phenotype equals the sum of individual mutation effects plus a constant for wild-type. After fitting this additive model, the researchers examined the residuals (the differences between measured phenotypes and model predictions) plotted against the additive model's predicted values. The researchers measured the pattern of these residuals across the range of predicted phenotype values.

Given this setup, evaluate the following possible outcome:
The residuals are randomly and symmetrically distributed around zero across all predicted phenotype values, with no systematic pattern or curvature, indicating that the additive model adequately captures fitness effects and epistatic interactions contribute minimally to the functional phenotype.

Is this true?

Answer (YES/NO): NO